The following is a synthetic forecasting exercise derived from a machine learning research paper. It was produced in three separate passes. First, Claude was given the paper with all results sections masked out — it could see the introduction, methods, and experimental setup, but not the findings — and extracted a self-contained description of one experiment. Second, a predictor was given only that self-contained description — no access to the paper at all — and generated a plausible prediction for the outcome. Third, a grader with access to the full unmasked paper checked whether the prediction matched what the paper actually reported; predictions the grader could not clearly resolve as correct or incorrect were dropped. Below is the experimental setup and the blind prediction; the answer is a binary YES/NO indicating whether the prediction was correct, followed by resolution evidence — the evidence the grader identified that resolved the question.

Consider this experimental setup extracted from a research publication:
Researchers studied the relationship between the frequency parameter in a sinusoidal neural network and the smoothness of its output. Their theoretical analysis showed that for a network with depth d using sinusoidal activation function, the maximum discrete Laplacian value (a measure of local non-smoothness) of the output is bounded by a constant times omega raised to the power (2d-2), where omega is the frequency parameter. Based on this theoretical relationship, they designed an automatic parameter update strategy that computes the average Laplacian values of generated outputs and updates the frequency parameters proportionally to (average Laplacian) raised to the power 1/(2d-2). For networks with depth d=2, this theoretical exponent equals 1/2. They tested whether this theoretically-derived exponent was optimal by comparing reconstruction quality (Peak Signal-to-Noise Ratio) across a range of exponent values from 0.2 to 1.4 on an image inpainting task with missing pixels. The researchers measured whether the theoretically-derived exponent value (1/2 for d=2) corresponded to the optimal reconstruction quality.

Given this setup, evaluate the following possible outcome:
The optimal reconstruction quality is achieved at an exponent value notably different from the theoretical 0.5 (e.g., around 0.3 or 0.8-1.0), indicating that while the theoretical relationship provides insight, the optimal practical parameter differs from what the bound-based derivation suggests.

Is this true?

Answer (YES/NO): NO